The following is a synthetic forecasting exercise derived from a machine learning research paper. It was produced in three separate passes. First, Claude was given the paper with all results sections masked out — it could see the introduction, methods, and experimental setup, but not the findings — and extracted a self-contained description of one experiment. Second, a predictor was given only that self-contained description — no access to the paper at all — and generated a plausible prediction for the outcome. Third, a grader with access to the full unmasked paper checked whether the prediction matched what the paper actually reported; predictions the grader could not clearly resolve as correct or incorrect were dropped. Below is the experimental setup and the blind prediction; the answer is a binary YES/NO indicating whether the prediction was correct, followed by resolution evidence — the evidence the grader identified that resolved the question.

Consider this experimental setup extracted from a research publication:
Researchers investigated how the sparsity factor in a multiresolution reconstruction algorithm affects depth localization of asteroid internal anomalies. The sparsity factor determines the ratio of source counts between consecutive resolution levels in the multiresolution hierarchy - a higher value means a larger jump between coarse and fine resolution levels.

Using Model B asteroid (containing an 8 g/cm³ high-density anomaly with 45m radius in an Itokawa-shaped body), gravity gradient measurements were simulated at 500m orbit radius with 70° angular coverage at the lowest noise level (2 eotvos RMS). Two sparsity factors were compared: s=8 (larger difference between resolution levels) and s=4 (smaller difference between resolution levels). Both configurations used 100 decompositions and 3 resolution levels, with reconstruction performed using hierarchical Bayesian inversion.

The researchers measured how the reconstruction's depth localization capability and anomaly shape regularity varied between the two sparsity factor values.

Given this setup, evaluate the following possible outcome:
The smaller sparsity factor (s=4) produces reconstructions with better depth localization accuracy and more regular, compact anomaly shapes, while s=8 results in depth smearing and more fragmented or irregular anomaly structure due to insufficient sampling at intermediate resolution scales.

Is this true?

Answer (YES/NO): NO